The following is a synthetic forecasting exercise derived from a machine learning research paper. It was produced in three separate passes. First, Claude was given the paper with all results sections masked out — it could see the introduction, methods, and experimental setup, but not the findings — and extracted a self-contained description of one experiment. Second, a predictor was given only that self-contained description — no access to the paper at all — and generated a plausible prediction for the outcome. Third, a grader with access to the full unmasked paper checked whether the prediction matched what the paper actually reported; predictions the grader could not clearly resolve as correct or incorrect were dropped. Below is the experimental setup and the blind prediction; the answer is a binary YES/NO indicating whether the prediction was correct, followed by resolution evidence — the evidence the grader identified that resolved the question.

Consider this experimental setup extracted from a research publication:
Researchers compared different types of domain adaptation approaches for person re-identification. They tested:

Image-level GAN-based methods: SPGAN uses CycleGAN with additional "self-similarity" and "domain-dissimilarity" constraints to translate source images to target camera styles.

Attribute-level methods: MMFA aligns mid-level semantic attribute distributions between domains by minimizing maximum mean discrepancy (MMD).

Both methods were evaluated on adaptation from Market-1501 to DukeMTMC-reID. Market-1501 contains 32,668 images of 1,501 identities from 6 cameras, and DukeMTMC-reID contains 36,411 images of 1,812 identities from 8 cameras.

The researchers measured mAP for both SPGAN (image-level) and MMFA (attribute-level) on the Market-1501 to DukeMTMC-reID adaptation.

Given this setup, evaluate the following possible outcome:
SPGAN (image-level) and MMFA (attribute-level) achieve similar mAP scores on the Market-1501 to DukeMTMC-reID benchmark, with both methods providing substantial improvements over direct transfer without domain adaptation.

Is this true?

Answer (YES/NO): NO